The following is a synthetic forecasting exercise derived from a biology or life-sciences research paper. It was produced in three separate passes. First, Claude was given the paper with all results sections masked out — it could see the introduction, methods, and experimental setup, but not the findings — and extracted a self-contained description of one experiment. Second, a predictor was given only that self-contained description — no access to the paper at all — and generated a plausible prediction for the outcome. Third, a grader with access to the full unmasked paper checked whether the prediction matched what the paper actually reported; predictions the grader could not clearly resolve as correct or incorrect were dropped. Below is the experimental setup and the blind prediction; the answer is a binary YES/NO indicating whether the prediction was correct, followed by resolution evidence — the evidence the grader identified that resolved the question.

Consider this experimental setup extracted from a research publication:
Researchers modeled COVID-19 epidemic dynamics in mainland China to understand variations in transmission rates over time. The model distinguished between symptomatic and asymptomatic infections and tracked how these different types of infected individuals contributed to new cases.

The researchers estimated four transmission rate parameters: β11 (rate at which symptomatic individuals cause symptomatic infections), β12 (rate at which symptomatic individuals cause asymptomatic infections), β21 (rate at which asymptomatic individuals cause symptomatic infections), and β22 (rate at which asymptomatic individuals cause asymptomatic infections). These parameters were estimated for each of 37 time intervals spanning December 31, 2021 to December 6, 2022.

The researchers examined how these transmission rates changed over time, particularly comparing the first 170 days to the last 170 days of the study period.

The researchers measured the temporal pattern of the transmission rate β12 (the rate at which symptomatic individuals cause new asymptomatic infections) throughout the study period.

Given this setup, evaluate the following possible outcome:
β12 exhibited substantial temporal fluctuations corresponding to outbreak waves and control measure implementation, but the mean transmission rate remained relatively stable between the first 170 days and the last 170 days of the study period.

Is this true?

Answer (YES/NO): NO